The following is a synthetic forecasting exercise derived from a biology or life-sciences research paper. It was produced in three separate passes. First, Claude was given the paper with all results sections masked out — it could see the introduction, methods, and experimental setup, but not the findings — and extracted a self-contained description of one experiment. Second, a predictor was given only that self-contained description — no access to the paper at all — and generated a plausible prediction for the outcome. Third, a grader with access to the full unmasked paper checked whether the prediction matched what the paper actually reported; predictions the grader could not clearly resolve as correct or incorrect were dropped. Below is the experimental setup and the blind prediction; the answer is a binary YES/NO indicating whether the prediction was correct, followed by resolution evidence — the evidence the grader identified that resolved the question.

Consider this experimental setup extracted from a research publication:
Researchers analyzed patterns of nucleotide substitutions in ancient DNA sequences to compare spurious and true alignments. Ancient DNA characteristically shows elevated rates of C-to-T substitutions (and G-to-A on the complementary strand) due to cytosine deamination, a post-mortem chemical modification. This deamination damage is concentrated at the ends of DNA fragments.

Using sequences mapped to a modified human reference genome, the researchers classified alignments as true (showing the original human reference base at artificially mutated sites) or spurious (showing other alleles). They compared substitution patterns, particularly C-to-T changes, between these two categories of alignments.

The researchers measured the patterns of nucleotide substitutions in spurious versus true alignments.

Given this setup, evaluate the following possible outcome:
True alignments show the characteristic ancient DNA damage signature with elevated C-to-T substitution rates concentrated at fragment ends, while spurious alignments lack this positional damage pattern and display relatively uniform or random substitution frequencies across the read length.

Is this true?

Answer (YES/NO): YES